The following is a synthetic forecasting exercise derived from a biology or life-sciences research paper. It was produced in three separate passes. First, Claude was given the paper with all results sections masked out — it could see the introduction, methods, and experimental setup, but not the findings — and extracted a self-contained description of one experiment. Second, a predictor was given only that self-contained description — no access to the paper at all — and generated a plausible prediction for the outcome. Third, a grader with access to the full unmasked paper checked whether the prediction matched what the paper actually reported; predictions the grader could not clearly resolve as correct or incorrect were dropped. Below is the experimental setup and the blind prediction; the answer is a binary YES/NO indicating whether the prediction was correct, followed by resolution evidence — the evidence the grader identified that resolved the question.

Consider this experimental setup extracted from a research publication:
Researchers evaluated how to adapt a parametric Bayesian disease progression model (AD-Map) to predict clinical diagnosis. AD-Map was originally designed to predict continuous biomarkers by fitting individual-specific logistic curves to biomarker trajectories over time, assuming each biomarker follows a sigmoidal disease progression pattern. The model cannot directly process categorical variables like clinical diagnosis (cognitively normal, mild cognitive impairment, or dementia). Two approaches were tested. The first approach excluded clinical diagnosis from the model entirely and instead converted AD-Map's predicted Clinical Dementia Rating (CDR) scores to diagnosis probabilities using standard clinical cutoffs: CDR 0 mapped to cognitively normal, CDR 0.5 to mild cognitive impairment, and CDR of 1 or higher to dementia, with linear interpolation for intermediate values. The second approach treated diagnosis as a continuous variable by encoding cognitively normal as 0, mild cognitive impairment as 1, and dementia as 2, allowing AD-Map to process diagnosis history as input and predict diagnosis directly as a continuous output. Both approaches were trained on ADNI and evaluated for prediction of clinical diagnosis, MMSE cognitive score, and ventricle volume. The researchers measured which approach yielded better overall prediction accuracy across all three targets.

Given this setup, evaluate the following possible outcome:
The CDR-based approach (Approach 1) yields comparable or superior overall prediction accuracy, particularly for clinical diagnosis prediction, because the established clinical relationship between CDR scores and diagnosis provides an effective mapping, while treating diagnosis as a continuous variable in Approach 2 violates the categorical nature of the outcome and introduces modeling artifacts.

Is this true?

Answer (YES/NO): NO